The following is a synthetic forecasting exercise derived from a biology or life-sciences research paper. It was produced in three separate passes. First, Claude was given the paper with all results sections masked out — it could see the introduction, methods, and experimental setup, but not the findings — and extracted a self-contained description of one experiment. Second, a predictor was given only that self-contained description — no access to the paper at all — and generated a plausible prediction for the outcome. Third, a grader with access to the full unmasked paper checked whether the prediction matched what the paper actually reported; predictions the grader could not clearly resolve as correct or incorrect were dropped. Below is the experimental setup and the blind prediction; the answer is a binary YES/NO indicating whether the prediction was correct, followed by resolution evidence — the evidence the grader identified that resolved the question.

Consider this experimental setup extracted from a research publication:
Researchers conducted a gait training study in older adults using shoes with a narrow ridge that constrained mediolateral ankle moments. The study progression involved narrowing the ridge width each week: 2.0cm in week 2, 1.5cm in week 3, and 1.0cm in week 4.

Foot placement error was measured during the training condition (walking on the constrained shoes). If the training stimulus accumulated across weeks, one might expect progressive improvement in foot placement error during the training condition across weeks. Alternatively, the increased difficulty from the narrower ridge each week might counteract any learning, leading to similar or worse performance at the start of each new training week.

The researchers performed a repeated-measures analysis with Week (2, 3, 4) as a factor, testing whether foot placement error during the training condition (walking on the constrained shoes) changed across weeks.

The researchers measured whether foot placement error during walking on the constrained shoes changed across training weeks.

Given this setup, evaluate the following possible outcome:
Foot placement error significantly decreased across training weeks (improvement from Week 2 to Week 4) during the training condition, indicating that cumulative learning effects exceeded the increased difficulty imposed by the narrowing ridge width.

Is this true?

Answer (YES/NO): NO